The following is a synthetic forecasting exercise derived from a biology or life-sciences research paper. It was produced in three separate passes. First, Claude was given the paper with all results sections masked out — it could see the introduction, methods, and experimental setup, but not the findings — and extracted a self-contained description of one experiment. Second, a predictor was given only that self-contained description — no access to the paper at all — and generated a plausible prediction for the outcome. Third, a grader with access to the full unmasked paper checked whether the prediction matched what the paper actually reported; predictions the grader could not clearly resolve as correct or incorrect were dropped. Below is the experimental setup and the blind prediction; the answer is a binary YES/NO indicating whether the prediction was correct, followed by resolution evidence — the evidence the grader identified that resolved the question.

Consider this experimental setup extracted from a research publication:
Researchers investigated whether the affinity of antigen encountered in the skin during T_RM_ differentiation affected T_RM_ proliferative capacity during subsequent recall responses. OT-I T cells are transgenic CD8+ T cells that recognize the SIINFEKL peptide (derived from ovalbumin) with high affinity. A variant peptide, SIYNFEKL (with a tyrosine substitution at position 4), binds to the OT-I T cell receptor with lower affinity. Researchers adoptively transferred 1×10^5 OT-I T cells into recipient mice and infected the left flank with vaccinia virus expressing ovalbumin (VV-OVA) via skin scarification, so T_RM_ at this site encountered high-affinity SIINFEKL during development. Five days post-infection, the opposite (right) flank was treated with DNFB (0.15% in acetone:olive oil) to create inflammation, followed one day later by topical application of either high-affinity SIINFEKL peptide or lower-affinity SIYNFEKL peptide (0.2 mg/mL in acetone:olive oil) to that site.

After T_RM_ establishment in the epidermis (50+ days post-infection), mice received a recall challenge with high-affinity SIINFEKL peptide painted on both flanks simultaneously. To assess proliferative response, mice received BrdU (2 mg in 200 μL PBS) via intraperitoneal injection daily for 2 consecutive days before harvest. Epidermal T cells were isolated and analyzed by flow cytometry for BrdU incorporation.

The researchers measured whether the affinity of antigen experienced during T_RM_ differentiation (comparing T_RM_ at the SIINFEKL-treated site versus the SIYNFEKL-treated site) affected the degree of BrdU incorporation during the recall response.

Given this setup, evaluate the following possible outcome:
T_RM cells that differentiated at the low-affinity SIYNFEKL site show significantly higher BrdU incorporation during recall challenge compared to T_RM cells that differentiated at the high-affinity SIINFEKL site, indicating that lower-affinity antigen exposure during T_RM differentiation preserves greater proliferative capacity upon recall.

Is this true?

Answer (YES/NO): NO